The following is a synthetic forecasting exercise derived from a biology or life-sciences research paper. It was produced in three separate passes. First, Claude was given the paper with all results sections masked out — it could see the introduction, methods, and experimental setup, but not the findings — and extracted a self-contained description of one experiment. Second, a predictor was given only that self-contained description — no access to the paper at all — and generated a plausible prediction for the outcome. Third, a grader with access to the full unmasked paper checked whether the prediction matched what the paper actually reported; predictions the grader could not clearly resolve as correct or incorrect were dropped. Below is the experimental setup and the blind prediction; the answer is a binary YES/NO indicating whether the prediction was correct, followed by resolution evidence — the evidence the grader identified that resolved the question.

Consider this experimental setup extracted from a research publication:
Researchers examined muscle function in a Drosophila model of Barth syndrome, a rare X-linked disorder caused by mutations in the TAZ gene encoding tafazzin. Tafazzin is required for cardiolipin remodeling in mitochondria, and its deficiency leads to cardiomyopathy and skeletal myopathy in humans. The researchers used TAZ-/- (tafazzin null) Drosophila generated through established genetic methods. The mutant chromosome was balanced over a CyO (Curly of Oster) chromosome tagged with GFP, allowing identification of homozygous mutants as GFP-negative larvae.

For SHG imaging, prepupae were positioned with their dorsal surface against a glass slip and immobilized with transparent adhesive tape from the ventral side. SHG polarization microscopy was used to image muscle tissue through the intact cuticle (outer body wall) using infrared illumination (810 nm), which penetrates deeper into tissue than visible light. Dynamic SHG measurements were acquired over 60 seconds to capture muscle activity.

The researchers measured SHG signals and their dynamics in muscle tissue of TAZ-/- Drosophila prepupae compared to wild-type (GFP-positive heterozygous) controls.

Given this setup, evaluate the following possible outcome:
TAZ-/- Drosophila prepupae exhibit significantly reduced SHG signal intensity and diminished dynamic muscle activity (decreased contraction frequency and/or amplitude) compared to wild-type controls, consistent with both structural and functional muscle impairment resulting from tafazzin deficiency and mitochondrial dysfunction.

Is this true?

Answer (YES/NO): NO